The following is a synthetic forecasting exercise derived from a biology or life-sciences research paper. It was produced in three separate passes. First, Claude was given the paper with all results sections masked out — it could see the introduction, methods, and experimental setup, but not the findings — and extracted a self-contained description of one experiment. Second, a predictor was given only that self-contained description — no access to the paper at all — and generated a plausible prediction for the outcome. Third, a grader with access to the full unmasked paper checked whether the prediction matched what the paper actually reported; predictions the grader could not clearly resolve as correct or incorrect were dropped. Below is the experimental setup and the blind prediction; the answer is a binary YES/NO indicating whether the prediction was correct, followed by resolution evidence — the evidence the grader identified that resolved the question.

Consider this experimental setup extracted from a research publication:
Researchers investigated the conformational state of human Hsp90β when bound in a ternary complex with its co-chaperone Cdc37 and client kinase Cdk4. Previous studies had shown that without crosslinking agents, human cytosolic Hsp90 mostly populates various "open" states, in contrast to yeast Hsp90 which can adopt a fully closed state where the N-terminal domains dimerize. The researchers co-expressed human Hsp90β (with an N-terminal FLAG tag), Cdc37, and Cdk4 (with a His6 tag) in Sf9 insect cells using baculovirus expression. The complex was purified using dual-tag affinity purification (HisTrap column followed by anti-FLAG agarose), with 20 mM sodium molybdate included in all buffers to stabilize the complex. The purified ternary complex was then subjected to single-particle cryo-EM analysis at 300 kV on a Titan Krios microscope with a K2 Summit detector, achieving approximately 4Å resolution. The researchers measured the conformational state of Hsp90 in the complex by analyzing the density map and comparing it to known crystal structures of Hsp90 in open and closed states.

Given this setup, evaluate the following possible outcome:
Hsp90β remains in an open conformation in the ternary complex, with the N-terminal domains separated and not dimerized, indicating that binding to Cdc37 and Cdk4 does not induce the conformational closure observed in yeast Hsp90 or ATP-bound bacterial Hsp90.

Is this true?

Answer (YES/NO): NO